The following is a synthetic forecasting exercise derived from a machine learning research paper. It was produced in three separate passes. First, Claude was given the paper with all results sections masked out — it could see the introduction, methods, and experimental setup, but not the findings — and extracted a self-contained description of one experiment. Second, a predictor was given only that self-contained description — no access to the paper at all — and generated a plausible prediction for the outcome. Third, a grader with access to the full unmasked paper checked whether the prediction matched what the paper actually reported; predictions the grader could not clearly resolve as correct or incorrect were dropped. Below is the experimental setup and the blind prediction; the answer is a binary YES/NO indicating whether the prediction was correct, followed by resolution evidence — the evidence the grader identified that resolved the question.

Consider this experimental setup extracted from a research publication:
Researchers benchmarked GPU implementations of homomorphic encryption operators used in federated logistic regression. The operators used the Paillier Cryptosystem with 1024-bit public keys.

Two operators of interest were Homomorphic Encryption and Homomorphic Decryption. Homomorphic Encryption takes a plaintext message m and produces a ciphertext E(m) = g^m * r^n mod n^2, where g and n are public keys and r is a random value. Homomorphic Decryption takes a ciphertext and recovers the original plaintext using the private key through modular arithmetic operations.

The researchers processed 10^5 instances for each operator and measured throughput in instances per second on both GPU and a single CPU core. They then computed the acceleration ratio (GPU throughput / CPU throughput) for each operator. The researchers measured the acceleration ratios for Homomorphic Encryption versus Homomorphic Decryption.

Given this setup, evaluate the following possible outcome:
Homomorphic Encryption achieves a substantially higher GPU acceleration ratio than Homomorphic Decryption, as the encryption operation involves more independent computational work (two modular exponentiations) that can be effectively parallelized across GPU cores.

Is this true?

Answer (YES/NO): NO